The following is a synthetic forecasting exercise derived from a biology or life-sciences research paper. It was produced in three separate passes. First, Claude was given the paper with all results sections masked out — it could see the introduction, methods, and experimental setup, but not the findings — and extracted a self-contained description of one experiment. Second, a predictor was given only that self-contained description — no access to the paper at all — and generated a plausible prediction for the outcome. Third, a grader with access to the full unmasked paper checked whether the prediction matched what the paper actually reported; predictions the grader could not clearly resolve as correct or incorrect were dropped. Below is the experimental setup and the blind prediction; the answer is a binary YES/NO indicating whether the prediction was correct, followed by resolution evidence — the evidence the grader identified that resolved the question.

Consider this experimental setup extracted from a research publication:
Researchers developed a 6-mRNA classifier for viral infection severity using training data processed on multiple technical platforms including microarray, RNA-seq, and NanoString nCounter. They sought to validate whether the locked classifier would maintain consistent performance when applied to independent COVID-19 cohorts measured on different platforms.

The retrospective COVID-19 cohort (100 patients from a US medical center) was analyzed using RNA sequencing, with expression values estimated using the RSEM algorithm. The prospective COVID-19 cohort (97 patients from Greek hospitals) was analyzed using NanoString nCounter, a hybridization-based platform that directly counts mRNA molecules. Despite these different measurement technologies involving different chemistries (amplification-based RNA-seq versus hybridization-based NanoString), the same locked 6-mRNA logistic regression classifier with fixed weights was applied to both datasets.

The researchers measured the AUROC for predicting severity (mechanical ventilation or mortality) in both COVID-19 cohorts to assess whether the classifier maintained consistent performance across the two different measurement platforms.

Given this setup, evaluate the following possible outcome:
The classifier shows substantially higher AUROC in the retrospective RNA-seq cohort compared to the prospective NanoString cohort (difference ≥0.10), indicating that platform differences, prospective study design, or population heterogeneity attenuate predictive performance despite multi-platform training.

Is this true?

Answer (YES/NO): NO